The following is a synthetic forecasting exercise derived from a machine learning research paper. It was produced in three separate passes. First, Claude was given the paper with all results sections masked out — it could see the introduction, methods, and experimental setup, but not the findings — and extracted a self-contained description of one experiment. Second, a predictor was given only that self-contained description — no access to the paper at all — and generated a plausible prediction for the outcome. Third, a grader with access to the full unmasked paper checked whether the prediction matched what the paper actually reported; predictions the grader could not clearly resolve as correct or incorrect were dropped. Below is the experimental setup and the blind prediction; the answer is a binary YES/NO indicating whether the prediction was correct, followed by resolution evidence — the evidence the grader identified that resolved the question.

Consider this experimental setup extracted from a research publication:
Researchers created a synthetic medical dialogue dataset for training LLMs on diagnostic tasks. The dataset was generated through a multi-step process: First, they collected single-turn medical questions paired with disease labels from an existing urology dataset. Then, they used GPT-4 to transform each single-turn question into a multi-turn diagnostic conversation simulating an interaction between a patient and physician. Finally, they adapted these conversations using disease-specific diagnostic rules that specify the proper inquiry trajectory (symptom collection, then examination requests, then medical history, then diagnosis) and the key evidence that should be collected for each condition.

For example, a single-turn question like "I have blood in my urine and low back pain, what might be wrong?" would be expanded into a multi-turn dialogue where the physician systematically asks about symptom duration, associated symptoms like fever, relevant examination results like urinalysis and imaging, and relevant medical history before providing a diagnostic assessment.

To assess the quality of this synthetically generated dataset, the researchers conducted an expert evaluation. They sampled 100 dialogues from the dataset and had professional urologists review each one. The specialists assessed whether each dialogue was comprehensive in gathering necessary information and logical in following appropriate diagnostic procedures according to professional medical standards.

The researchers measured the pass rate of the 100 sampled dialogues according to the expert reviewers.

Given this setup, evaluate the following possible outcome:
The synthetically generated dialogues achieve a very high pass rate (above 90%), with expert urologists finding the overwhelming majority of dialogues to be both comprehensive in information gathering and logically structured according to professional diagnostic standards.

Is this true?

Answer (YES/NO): NO